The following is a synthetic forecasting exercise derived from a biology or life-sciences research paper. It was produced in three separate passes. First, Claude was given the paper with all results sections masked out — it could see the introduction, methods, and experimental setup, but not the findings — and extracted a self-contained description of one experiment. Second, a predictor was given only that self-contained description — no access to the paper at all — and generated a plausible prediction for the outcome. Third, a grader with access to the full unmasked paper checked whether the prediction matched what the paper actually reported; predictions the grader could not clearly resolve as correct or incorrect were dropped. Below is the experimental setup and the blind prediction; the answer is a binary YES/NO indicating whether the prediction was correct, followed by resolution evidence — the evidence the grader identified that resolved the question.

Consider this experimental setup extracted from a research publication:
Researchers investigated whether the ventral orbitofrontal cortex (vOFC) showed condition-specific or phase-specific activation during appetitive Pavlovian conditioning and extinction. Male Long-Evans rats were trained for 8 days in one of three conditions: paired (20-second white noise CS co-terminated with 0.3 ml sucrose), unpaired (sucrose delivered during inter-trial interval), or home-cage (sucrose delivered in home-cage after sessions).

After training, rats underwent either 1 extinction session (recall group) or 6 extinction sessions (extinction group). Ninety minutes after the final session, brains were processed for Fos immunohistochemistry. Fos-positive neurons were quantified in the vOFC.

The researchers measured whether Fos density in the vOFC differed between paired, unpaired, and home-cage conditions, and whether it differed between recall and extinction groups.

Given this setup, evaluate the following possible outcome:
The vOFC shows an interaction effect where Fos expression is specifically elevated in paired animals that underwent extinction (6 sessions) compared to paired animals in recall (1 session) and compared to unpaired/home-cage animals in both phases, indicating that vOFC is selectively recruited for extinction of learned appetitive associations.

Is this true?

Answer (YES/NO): NO